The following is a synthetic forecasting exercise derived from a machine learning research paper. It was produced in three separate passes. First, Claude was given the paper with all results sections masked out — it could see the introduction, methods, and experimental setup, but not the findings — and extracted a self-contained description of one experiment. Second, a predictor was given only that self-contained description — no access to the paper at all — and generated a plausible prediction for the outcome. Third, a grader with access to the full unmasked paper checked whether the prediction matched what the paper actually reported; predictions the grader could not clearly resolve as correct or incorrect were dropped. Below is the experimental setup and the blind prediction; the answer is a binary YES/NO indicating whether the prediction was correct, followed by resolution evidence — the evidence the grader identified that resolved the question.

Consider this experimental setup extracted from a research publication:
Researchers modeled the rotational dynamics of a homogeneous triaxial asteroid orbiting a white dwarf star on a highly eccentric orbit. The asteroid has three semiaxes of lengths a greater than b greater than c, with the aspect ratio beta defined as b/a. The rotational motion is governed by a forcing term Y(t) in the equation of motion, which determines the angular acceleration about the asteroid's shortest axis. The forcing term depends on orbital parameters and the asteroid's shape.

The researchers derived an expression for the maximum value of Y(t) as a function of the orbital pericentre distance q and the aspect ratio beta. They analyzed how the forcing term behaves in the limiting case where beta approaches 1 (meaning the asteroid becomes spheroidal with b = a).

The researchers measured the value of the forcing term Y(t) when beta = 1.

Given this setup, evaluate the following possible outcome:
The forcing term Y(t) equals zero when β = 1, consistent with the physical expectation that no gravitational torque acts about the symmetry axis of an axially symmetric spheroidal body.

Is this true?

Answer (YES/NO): YES